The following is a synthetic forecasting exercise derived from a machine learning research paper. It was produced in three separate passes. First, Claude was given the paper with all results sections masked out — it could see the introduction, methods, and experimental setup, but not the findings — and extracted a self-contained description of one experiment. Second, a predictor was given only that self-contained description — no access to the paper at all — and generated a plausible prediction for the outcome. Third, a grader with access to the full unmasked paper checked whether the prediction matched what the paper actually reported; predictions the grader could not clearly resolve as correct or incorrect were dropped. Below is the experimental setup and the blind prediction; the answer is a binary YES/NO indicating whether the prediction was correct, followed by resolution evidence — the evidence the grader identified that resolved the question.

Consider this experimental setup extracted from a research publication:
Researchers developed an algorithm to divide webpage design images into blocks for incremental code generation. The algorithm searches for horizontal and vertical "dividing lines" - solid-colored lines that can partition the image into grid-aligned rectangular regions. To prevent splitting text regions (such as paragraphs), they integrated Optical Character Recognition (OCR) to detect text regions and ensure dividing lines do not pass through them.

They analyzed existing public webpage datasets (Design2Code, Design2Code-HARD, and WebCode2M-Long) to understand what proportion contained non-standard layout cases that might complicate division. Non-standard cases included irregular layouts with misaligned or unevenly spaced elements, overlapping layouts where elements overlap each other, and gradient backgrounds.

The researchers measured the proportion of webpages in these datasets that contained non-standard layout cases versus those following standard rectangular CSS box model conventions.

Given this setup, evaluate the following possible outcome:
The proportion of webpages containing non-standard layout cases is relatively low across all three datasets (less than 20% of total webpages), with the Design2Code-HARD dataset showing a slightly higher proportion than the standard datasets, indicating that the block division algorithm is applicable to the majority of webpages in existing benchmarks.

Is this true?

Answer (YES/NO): YES